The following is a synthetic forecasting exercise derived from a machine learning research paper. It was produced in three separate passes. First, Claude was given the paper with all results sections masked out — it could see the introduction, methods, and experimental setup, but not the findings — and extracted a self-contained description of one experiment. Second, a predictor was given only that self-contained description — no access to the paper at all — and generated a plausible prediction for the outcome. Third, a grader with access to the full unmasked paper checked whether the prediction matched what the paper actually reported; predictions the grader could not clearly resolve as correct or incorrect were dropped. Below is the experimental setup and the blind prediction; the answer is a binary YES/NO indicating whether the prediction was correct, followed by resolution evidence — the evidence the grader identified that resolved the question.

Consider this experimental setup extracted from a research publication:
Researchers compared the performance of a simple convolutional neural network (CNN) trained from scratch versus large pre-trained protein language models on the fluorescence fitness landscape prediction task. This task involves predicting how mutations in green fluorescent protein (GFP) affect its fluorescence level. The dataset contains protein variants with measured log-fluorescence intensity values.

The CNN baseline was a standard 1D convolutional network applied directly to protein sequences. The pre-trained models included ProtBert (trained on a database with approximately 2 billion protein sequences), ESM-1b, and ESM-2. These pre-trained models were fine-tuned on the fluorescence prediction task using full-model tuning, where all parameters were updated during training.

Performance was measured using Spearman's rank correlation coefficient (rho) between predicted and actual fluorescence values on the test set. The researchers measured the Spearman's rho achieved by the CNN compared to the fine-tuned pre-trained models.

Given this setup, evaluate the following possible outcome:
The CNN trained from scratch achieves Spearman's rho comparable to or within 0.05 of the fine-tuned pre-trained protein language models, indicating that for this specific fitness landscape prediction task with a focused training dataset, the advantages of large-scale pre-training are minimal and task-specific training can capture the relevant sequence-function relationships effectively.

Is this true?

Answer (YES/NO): YES